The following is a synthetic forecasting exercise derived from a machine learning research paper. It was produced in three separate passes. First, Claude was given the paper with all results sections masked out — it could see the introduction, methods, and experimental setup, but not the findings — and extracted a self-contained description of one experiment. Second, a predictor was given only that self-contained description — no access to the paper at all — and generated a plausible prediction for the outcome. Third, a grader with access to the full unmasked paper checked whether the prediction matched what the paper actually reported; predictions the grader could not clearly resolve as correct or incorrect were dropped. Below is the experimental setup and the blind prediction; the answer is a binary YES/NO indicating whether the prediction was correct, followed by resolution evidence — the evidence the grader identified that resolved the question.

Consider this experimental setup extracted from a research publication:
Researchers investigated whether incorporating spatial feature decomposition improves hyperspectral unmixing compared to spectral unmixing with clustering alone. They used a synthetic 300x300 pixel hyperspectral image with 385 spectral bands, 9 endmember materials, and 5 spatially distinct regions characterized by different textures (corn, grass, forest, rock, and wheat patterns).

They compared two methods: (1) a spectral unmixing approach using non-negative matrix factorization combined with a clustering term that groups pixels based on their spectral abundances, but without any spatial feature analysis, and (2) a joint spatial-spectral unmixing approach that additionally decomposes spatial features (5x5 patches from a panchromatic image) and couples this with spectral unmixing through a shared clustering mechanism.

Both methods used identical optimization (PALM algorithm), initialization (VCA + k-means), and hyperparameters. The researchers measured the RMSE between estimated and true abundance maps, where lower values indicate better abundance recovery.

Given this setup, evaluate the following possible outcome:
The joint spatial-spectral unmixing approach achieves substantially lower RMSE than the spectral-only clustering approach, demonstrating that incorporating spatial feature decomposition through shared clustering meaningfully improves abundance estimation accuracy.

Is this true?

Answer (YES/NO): YES